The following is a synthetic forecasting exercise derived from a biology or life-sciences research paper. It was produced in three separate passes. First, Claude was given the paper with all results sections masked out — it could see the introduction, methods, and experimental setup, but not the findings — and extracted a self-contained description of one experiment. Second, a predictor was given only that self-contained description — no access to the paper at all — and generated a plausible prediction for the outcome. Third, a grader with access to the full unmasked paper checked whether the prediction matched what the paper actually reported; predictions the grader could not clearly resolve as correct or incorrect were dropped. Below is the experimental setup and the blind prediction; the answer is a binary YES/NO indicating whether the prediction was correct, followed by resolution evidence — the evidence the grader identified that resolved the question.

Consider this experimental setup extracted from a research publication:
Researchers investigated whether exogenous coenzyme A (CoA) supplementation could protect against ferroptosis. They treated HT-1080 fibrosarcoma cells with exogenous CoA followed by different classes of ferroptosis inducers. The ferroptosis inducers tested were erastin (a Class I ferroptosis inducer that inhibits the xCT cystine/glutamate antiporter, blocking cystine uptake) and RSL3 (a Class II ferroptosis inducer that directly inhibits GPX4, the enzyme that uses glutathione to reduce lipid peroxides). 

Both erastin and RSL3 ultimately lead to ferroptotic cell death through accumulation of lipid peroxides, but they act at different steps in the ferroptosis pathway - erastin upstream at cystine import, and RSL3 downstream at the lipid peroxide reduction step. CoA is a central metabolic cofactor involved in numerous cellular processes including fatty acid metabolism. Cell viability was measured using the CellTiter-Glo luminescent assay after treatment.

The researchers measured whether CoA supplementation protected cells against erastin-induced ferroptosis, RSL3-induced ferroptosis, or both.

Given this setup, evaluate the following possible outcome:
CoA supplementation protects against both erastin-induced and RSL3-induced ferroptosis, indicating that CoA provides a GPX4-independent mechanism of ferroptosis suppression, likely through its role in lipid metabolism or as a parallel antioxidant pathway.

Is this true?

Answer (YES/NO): NO